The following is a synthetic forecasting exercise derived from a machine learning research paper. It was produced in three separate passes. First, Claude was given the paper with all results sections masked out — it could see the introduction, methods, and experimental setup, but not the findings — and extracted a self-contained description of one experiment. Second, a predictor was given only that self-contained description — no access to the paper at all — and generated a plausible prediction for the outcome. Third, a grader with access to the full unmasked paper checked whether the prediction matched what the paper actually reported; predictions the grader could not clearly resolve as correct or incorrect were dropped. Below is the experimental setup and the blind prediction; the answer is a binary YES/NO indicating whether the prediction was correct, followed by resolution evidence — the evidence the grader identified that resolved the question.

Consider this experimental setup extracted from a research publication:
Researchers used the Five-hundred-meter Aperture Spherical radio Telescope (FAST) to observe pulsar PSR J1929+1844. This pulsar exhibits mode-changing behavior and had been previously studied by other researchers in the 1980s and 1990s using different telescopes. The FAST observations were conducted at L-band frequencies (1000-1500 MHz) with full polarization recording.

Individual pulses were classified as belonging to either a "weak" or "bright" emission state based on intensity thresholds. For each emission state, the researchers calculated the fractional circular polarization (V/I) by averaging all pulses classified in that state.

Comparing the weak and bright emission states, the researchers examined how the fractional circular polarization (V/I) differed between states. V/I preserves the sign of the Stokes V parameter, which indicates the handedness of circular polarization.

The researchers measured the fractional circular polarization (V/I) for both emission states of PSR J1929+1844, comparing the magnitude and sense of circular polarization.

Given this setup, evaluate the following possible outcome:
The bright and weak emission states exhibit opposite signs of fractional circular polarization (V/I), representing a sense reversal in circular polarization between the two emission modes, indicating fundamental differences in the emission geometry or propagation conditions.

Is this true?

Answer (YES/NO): YES